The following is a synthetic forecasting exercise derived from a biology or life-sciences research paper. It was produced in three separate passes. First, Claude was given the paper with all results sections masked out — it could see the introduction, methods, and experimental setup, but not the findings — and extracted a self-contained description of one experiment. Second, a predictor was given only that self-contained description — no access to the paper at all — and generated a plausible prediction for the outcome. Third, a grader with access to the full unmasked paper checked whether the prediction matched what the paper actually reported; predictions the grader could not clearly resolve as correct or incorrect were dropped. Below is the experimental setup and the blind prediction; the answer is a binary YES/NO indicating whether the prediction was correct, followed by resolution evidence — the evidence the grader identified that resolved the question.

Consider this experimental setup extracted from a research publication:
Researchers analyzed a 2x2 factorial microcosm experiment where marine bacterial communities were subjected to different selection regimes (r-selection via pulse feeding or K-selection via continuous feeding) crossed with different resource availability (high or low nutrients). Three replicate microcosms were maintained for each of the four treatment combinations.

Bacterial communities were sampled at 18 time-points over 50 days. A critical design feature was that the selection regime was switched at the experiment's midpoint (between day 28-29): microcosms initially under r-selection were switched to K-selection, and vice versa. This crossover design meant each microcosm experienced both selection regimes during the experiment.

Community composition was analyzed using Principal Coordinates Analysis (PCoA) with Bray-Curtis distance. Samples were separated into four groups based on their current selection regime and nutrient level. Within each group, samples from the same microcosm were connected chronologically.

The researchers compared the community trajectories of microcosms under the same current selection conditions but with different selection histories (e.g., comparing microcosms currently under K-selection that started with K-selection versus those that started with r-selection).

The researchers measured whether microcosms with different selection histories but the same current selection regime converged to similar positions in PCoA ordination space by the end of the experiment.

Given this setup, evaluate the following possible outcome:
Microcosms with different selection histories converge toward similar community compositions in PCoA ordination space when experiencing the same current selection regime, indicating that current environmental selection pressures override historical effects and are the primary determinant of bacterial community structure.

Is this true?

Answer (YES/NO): YES